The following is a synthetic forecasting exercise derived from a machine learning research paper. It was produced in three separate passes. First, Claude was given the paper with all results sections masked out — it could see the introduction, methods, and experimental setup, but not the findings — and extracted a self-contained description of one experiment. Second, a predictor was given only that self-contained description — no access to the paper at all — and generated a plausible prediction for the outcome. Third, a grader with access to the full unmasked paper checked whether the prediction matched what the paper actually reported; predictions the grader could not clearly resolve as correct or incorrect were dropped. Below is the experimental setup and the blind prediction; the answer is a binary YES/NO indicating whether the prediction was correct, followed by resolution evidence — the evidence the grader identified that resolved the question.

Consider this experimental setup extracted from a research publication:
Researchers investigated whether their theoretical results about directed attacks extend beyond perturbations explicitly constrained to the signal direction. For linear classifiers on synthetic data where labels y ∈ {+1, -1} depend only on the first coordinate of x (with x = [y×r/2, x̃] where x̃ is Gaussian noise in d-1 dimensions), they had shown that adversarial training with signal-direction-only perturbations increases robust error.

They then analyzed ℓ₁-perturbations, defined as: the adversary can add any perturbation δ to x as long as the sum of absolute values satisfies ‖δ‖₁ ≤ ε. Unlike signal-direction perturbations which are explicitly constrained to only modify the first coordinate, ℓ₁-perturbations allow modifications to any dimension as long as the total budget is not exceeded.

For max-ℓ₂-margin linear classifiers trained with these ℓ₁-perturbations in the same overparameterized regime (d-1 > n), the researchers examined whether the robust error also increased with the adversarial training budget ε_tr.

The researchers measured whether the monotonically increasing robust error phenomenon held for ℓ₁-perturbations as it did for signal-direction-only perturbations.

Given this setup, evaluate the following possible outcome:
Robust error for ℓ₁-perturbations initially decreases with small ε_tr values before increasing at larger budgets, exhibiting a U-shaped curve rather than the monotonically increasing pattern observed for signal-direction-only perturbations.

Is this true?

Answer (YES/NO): NO